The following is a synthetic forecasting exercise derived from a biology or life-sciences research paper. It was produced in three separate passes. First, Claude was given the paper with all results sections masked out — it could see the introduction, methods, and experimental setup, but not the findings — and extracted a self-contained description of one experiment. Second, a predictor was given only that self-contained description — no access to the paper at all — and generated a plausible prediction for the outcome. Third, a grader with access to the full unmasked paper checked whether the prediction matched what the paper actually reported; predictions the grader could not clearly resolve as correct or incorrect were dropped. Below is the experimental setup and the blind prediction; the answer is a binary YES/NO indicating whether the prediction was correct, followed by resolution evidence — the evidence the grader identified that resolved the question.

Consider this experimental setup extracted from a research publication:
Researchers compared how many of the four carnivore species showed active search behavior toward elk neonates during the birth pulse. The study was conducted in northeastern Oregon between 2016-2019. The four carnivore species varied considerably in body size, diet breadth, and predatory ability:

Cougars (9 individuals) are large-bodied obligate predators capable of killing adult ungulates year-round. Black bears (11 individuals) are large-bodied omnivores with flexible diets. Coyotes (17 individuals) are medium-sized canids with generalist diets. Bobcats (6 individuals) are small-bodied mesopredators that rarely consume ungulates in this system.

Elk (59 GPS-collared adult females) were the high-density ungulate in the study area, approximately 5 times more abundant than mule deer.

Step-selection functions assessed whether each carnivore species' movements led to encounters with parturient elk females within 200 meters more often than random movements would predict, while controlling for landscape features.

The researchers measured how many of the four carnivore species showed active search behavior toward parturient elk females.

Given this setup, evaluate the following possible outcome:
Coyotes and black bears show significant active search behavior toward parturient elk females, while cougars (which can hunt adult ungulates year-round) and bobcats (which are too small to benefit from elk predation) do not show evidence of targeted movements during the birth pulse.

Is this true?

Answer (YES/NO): NO